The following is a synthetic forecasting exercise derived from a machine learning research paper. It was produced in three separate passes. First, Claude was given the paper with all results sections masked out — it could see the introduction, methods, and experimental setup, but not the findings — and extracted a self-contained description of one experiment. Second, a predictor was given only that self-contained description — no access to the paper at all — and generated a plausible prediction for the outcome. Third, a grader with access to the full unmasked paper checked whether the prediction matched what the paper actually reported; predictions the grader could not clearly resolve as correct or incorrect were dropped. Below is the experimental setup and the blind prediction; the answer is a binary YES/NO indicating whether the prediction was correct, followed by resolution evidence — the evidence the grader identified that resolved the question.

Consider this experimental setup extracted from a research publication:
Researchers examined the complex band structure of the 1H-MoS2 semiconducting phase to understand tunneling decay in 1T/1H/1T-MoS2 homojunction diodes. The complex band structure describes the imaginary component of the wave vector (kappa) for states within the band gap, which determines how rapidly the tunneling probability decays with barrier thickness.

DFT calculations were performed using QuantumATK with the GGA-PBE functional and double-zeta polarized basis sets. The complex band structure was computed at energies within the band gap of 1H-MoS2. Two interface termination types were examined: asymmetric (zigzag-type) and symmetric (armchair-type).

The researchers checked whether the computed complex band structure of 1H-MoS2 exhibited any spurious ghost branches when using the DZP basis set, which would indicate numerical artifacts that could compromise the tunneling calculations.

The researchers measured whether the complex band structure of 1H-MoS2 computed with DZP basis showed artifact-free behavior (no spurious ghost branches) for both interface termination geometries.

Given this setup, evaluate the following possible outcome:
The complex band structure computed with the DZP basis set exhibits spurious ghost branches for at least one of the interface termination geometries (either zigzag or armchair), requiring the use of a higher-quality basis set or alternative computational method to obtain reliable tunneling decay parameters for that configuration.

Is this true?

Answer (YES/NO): NO